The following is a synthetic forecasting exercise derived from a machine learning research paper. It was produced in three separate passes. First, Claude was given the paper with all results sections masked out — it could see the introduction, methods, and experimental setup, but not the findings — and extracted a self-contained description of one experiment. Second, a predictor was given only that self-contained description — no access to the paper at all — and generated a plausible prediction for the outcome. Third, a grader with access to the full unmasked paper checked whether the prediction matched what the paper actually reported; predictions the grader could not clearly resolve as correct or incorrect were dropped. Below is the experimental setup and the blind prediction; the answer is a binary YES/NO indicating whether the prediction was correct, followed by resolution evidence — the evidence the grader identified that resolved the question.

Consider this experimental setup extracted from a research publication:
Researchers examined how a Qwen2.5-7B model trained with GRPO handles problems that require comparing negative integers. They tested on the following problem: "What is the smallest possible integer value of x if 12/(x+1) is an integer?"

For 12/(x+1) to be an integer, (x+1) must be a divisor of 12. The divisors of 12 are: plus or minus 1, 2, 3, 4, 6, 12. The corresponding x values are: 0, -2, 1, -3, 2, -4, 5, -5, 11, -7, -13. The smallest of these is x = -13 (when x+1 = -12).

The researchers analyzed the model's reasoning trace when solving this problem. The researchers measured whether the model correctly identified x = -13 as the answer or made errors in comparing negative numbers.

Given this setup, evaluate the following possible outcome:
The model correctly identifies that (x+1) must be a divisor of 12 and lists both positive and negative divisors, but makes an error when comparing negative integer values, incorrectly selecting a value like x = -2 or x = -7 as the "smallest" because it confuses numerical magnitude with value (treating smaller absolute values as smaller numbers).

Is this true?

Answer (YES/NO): NO